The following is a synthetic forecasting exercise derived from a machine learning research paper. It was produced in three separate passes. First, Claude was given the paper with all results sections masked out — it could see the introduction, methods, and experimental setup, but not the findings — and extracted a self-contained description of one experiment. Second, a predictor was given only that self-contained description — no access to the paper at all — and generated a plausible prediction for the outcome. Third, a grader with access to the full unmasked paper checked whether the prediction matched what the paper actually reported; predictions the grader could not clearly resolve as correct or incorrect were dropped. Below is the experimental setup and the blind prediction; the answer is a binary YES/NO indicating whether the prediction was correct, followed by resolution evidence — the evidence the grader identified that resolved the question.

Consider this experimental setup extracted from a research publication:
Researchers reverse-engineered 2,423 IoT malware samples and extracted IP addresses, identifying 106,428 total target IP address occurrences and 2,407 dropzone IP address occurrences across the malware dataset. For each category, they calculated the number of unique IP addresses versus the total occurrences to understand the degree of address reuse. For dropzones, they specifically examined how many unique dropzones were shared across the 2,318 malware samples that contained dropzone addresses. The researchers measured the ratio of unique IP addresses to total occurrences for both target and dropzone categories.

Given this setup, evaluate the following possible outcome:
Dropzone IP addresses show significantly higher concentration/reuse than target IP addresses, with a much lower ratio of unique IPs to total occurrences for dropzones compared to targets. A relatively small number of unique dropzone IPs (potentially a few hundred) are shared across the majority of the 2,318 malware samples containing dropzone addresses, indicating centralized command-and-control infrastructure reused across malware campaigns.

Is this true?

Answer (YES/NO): NO